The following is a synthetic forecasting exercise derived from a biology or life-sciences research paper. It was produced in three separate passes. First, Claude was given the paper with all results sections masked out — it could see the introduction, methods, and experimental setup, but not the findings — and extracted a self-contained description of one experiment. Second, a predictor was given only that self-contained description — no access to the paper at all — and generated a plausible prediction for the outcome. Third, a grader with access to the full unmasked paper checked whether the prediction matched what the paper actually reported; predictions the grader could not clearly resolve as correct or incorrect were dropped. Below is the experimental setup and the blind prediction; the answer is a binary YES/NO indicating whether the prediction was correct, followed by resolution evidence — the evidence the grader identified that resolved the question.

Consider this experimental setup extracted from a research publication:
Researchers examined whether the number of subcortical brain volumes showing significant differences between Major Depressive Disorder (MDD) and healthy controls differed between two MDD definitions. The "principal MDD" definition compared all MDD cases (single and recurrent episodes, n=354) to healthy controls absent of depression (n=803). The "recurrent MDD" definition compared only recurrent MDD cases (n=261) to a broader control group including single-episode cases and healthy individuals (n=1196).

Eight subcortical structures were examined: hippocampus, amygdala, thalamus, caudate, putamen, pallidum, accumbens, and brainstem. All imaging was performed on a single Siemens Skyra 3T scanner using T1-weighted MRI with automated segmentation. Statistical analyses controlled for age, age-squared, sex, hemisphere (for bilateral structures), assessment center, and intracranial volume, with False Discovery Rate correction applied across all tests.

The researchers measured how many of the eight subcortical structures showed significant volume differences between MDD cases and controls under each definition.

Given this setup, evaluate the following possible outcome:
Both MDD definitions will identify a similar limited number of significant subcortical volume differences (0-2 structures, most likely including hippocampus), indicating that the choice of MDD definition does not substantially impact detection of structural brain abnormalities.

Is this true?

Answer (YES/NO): NO